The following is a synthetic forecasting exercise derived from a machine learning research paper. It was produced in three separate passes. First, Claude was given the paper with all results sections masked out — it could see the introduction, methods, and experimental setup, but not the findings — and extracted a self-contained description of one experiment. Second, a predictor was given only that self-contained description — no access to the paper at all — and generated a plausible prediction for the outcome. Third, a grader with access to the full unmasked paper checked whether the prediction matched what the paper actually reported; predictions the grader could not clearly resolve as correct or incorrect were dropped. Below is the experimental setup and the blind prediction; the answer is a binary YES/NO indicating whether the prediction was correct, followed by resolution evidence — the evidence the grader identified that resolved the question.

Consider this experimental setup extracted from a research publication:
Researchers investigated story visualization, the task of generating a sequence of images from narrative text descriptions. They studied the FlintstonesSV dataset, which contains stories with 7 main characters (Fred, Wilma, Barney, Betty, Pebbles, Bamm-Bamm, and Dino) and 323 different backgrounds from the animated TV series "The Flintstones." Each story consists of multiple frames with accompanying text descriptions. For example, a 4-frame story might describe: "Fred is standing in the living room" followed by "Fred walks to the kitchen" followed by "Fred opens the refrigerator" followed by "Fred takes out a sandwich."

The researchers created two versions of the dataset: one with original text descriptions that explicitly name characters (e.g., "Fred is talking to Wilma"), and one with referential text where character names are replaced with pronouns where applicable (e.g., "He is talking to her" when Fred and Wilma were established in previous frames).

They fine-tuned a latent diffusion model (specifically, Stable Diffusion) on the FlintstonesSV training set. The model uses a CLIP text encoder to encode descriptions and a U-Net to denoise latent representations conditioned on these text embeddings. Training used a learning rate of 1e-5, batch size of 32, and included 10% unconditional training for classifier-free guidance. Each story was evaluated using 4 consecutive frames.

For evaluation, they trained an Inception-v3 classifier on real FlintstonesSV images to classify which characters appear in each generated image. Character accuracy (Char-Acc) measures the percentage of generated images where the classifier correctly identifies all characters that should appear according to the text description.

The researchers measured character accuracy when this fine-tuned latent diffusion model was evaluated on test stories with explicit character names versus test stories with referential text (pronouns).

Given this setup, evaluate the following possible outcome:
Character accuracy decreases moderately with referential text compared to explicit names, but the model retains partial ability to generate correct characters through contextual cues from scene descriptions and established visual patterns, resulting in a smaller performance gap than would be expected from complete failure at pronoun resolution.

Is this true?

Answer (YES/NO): YES